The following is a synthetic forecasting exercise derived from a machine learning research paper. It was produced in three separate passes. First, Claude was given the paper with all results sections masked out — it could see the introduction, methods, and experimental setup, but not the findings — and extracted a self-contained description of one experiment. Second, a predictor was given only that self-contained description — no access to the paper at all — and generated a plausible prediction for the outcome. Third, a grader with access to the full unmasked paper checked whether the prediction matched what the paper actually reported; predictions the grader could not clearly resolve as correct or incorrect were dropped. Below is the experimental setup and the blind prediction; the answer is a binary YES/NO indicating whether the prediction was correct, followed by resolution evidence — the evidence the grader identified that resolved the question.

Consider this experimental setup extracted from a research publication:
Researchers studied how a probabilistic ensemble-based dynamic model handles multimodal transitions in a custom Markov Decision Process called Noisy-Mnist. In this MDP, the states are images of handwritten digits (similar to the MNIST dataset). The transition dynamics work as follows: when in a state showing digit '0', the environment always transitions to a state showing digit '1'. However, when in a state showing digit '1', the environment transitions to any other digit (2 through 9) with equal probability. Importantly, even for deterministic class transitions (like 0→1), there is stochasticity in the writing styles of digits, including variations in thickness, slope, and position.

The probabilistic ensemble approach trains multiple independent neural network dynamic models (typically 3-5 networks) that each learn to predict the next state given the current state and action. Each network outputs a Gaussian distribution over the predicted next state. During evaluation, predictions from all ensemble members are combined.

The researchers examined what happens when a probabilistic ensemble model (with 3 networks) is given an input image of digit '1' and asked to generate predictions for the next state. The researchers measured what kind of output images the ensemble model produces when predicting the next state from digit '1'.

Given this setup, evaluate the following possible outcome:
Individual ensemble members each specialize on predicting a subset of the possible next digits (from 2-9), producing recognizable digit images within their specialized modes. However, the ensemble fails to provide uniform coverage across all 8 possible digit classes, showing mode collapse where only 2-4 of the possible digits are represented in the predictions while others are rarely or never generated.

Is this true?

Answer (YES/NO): NO